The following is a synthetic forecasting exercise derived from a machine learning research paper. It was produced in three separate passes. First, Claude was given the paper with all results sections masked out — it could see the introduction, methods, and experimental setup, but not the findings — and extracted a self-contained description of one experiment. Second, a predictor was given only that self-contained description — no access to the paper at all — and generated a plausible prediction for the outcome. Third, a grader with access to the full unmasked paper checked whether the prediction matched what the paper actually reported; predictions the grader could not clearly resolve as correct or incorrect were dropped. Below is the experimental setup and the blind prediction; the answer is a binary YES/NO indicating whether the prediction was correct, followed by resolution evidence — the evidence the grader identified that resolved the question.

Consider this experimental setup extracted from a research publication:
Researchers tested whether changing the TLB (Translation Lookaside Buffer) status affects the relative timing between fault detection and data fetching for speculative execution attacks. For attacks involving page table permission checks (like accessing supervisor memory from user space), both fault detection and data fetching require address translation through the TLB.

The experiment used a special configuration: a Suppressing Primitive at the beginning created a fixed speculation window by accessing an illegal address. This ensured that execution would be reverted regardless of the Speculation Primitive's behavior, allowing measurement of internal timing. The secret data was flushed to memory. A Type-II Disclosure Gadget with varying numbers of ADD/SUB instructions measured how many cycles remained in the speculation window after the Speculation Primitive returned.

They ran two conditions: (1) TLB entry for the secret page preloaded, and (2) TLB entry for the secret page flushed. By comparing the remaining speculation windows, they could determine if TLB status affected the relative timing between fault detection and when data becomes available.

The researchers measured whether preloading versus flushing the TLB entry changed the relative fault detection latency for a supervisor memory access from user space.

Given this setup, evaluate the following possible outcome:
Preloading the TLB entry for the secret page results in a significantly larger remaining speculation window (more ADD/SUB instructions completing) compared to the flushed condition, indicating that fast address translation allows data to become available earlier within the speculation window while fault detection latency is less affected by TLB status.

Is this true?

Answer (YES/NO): NO